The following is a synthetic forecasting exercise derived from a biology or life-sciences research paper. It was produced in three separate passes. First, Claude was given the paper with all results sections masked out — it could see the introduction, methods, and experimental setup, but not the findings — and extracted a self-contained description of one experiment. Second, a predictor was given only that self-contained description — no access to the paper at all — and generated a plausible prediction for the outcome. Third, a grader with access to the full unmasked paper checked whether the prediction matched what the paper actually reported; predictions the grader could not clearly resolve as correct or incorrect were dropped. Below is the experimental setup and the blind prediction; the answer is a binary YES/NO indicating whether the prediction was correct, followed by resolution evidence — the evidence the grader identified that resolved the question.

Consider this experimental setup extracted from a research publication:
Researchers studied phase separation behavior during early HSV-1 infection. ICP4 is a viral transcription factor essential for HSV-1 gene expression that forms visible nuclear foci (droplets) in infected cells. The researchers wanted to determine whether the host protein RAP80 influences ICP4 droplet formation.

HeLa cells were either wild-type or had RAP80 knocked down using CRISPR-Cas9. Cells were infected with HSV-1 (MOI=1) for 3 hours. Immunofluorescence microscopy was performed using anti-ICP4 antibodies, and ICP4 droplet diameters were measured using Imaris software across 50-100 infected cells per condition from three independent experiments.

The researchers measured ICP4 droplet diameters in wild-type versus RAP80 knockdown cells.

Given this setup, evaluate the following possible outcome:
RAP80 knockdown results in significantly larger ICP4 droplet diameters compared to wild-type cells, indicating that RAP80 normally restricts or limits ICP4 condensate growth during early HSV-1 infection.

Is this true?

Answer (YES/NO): NO